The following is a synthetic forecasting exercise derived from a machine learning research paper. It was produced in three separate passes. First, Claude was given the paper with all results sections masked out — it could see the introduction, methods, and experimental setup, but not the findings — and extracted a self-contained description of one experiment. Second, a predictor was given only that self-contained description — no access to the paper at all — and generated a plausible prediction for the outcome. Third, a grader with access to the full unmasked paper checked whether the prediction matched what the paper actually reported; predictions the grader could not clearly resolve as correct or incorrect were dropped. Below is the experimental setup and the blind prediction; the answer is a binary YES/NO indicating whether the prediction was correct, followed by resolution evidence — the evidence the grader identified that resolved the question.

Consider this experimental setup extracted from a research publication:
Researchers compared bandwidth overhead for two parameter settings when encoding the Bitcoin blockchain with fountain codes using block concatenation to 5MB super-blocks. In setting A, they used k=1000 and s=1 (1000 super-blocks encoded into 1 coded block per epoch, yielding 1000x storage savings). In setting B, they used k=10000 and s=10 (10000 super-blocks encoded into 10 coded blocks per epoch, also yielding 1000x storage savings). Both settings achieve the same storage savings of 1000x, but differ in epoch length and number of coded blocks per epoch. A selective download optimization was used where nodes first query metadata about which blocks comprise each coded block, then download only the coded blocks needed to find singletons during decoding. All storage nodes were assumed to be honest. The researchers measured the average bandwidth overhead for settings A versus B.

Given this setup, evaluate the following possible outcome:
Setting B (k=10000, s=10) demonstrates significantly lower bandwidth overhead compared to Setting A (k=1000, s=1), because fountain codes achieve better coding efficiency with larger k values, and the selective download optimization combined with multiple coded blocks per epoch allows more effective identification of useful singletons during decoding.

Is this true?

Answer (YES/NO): NO